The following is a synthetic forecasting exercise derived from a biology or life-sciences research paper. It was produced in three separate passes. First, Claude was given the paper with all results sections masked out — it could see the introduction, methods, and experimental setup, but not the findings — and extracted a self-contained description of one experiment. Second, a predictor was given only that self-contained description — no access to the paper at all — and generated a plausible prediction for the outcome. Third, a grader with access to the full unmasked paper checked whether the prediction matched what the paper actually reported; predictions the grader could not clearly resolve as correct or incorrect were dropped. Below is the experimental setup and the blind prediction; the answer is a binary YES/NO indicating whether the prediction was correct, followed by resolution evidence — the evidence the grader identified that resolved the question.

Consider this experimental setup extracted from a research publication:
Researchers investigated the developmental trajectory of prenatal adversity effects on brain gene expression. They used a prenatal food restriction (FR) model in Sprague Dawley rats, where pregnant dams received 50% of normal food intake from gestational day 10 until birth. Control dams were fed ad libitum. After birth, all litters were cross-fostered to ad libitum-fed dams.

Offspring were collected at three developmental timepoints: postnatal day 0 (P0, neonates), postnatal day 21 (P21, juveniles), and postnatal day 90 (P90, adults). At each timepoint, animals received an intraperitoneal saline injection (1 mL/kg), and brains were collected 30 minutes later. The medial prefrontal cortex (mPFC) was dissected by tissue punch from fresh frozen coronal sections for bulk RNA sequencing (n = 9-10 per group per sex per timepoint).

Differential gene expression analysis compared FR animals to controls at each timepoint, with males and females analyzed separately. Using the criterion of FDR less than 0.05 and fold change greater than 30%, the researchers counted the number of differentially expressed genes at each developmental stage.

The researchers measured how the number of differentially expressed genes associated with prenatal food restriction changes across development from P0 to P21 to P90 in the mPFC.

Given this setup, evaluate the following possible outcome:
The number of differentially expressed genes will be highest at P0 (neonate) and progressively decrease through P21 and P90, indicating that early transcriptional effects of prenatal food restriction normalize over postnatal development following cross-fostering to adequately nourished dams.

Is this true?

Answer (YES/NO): NO